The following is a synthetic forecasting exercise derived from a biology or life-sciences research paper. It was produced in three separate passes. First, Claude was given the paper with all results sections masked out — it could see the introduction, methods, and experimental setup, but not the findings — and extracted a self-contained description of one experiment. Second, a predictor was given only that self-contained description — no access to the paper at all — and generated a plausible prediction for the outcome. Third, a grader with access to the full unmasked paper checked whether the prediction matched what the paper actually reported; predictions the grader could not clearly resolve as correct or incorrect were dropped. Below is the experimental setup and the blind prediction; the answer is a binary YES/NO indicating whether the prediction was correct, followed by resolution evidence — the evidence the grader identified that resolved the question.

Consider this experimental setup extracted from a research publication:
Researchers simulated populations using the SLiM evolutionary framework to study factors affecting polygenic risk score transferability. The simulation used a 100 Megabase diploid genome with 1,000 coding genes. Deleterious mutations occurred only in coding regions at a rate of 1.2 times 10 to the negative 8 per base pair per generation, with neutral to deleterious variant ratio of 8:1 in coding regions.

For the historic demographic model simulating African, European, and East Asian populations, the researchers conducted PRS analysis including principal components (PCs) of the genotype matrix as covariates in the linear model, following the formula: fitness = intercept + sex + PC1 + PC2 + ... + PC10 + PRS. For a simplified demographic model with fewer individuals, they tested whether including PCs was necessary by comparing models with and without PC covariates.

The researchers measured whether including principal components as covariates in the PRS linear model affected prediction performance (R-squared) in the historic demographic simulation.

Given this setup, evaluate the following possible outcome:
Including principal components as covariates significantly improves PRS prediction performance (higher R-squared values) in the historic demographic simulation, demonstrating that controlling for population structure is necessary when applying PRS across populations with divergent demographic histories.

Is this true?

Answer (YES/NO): NO